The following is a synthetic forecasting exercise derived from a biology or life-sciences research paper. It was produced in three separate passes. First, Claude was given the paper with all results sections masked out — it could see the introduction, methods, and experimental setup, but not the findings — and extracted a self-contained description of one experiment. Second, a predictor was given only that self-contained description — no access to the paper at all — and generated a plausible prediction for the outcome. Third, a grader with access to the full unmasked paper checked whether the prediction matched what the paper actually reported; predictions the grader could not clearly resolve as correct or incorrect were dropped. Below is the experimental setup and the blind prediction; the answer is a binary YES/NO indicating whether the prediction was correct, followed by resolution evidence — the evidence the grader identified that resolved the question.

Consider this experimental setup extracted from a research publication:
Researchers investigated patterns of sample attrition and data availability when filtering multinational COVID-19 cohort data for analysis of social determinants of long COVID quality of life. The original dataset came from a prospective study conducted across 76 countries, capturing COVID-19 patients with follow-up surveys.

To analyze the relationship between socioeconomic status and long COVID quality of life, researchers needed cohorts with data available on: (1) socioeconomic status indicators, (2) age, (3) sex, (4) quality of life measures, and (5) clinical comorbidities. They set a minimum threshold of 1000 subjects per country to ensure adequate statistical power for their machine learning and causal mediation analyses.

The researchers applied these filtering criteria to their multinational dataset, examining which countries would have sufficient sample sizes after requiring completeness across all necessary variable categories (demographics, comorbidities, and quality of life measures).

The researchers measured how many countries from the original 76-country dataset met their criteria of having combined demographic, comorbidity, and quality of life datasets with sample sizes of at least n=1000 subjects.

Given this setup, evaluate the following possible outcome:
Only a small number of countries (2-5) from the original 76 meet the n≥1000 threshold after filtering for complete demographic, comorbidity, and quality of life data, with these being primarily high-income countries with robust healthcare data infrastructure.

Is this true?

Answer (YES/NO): YES